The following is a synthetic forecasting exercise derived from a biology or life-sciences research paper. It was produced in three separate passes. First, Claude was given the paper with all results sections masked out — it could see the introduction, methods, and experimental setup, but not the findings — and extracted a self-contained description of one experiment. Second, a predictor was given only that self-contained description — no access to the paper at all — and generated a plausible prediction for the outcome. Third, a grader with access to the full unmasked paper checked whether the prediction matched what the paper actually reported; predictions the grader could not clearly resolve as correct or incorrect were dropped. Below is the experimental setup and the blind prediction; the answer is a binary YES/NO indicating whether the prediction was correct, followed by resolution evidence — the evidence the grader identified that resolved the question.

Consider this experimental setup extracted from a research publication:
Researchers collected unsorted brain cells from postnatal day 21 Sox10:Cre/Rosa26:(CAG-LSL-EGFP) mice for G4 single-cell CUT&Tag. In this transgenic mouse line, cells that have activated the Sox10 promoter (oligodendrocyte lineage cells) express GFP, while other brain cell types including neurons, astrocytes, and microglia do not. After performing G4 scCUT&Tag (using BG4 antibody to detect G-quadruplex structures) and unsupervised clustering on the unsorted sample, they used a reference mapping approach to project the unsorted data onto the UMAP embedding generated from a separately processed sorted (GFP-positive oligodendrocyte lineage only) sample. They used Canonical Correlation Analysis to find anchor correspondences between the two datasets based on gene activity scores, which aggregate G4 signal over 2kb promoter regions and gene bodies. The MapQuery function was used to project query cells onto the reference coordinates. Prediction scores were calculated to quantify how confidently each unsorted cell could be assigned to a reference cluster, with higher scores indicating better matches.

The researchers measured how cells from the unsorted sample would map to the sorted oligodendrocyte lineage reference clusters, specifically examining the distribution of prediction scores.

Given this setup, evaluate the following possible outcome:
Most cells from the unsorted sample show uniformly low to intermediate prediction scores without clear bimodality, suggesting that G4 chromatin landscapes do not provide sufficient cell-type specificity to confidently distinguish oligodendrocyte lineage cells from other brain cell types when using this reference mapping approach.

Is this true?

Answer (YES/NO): NO